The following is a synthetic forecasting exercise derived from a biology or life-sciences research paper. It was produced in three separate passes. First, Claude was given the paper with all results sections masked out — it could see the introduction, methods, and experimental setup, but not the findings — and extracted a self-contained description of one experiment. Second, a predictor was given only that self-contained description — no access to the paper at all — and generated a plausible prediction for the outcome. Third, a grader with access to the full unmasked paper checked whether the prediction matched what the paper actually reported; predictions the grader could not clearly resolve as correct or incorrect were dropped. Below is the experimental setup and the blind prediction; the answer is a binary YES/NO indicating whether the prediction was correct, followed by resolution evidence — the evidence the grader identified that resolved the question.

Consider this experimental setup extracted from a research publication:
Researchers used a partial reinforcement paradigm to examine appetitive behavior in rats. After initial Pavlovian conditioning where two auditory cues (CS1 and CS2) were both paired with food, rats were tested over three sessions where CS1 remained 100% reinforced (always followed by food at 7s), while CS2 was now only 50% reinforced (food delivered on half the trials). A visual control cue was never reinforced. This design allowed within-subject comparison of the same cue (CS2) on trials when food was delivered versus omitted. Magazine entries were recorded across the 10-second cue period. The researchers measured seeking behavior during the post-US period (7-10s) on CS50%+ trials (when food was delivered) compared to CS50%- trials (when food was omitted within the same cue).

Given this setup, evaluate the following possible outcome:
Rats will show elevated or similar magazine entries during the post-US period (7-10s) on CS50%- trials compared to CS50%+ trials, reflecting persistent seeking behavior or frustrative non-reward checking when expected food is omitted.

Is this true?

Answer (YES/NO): YES